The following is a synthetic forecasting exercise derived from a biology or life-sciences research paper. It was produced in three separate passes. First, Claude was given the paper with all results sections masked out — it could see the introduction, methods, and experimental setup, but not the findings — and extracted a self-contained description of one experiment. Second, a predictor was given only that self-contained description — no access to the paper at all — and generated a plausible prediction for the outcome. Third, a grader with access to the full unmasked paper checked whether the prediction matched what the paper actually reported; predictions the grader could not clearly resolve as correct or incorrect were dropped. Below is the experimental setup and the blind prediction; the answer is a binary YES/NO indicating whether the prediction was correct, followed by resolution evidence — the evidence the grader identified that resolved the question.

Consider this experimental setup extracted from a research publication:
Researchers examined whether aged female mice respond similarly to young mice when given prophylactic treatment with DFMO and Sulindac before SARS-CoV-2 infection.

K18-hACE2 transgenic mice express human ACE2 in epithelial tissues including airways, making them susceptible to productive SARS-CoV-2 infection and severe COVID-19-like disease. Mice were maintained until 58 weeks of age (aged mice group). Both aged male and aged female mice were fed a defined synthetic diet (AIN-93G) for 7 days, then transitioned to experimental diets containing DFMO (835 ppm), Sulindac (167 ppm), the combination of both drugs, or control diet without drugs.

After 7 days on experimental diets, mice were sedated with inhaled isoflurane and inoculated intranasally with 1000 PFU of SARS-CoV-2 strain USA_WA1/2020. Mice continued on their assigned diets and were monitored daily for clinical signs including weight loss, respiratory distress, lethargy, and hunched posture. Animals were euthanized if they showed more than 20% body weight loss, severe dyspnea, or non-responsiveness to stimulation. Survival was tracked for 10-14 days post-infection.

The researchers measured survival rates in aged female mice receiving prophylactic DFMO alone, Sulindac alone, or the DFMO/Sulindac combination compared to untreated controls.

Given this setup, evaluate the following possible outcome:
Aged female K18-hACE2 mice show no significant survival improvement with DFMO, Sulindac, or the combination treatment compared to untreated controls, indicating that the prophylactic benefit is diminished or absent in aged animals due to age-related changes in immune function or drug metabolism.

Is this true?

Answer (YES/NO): YES